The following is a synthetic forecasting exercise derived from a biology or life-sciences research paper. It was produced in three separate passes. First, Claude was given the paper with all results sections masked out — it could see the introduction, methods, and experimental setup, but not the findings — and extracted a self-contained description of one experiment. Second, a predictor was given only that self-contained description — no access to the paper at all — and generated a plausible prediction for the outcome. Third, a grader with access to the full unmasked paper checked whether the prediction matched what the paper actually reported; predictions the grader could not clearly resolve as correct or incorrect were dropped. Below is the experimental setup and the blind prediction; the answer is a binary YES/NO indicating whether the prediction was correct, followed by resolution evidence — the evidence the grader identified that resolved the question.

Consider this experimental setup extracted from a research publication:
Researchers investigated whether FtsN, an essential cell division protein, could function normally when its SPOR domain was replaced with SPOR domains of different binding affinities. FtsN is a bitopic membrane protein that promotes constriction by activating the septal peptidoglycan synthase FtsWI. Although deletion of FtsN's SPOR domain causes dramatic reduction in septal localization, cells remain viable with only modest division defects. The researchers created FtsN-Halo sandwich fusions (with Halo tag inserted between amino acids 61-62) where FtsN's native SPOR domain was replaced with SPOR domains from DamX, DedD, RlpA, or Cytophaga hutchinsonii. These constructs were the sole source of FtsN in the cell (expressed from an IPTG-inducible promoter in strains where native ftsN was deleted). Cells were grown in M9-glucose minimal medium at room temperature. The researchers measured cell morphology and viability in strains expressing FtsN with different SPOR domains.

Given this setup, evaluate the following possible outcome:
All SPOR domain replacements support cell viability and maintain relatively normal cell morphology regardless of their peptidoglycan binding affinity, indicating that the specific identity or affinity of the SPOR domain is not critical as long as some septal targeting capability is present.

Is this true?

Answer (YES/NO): YES